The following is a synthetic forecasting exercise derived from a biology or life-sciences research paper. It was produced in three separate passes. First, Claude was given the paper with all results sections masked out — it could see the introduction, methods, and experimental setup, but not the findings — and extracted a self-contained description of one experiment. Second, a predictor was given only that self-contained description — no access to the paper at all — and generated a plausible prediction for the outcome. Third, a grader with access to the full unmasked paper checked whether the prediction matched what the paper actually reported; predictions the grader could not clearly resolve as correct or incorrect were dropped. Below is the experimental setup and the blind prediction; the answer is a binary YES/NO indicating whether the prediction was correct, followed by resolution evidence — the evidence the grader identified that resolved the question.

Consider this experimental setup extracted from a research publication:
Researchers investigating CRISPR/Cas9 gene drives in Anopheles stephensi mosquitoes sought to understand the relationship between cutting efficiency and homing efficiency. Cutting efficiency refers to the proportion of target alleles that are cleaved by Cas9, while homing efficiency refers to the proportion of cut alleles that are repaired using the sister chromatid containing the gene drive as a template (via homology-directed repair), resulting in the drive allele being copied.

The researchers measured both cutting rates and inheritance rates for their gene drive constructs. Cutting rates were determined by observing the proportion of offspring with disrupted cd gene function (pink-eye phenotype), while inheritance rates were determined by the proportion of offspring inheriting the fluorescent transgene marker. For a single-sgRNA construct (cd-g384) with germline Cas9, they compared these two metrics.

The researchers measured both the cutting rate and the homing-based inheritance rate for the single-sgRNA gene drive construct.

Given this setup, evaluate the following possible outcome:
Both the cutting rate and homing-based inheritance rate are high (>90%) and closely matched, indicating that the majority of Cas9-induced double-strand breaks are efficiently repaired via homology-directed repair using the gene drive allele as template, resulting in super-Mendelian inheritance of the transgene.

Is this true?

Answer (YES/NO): YES